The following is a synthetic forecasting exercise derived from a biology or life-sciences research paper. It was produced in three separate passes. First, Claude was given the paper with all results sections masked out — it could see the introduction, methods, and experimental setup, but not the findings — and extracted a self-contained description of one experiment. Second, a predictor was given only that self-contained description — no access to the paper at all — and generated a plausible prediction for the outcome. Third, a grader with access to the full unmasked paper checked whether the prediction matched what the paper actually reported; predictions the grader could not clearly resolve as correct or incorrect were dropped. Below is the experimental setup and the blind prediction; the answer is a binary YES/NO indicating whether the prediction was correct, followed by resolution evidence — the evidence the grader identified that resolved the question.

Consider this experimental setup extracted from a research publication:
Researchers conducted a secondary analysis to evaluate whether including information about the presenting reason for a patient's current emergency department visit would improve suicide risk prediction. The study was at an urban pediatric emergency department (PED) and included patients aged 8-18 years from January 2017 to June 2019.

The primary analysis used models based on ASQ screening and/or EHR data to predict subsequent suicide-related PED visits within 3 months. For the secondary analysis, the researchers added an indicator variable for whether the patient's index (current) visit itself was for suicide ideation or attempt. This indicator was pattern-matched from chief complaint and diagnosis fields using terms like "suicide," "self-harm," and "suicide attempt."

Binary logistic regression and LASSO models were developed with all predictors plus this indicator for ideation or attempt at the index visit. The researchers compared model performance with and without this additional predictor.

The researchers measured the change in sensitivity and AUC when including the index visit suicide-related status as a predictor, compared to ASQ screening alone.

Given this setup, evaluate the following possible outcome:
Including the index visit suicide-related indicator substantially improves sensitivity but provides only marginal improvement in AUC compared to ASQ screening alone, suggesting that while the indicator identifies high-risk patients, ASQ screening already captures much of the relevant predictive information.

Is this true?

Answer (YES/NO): NO